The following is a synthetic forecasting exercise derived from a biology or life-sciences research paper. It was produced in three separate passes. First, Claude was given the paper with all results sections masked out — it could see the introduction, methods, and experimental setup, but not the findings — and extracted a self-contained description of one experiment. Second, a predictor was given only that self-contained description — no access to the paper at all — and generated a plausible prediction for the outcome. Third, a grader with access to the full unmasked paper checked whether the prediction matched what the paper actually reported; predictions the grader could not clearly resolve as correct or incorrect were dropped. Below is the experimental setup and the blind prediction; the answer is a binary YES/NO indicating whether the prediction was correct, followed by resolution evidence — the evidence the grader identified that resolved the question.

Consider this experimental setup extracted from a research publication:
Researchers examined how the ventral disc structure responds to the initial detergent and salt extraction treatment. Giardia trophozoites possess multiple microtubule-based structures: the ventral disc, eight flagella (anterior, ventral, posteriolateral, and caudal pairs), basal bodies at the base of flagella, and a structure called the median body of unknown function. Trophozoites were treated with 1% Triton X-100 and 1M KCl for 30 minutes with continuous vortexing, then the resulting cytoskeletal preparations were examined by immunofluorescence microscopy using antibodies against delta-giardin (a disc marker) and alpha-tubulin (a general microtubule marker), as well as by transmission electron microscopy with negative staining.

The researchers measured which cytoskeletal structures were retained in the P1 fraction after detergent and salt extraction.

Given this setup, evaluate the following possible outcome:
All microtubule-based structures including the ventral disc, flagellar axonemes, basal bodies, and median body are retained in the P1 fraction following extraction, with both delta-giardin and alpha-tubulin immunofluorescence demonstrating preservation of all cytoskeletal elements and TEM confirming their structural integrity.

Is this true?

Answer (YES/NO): NO